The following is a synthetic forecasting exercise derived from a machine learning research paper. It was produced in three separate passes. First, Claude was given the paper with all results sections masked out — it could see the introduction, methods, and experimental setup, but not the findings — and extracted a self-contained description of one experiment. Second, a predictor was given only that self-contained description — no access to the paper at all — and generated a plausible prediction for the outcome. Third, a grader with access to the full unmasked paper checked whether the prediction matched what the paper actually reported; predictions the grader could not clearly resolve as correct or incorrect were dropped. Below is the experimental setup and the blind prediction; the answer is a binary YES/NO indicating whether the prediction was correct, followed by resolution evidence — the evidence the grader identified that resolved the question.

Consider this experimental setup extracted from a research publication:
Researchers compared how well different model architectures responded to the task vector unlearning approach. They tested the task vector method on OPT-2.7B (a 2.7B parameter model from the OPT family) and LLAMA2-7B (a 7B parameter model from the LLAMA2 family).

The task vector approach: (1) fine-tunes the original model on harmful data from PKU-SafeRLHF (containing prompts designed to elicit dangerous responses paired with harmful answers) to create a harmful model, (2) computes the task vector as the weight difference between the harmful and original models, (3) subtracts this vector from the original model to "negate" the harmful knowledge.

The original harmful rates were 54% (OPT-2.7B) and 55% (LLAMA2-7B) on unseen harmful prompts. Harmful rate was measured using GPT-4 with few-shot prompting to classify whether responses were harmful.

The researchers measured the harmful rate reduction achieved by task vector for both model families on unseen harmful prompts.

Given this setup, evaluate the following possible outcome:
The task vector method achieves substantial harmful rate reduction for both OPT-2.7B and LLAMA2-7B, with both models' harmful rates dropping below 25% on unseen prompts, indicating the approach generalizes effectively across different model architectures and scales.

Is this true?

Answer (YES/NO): NO